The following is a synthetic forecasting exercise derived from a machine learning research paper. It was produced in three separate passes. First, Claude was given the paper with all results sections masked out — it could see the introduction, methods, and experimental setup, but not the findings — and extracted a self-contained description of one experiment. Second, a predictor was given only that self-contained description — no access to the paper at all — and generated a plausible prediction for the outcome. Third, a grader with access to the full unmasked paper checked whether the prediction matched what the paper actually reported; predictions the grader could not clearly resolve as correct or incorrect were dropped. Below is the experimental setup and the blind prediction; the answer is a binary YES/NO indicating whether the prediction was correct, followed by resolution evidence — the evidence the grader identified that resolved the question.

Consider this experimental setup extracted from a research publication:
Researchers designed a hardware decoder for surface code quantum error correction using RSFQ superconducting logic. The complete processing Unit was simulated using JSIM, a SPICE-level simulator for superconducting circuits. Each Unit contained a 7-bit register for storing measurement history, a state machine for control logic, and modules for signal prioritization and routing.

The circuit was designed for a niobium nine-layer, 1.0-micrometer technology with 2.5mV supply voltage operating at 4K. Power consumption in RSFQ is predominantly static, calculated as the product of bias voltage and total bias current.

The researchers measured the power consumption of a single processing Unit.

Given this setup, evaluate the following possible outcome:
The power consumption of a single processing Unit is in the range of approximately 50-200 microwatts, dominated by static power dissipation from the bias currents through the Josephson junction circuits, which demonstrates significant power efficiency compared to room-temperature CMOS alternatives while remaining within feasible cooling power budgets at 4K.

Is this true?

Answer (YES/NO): NO